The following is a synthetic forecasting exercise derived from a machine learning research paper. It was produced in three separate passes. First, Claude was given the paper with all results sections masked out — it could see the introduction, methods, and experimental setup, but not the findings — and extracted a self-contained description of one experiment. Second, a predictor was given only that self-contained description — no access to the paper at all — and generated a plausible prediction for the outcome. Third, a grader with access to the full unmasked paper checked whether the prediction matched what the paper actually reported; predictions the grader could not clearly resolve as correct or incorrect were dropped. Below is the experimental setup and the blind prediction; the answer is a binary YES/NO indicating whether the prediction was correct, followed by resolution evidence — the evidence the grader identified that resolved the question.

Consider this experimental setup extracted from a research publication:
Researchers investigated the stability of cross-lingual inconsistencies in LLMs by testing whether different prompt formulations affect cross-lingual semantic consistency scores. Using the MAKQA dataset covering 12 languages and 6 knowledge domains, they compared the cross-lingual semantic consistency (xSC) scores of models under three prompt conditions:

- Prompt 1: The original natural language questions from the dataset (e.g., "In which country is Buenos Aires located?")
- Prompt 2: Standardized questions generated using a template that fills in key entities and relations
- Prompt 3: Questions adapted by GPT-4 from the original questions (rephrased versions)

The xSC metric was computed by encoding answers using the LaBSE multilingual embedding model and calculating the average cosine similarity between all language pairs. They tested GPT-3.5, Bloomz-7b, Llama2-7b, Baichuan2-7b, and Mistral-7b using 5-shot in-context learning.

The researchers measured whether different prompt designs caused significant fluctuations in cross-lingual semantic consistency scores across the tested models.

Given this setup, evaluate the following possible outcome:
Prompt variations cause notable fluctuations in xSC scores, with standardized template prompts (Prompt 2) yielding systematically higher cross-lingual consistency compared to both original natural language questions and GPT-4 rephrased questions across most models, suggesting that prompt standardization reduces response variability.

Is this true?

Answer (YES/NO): NO